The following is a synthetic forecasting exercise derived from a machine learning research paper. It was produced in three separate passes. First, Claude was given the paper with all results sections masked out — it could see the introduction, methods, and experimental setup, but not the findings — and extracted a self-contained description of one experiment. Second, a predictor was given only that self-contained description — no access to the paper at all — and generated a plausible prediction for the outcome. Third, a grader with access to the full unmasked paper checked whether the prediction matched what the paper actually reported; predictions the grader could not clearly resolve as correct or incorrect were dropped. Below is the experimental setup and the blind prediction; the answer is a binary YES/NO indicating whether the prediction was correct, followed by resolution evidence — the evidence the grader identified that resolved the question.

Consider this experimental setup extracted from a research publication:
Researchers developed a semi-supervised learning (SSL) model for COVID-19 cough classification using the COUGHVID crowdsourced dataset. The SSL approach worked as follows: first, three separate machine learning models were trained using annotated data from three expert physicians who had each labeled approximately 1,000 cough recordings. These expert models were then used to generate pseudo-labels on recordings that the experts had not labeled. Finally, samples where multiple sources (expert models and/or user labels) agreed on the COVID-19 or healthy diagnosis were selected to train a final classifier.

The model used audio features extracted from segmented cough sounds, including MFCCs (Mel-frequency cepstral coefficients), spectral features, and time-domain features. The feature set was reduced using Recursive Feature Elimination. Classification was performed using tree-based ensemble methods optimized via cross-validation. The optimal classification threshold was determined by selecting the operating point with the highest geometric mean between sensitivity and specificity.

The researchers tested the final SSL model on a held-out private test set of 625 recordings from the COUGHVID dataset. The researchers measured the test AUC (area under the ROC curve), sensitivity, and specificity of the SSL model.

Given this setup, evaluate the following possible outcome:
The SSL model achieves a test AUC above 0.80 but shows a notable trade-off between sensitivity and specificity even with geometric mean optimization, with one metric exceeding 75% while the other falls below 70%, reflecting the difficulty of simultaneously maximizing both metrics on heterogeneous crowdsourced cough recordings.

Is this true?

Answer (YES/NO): NO